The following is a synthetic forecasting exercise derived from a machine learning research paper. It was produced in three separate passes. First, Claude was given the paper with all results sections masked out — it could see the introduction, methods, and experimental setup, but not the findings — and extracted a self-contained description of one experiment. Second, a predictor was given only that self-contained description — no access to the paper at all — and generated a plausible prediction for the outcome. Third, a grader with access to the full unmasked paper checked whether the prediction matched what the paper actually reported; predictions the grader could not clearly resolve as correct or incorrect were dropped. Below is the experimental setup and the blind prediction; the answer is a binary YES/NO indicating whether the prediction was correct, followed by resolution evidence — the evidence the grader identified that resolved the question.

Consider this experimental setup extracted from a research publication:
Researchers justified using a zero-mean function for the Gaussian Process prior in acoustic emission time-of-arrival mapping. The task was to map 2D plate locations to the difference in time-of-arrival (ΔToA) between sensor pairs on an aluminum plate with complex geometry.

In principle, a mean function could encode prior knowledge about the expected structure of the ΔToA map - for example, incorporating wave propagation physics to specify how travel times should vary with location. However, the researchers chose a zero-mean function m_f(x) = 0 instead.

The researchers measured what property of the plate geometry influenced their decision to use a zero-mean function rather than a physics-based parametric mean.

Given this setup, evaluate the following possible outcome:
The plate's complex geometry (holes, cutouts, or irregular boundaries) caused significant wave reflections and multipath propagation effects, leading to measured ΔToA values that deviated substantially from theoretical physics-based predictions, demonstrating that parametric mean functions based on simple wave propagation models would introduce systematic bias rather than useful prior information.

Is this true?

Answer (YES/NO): NO